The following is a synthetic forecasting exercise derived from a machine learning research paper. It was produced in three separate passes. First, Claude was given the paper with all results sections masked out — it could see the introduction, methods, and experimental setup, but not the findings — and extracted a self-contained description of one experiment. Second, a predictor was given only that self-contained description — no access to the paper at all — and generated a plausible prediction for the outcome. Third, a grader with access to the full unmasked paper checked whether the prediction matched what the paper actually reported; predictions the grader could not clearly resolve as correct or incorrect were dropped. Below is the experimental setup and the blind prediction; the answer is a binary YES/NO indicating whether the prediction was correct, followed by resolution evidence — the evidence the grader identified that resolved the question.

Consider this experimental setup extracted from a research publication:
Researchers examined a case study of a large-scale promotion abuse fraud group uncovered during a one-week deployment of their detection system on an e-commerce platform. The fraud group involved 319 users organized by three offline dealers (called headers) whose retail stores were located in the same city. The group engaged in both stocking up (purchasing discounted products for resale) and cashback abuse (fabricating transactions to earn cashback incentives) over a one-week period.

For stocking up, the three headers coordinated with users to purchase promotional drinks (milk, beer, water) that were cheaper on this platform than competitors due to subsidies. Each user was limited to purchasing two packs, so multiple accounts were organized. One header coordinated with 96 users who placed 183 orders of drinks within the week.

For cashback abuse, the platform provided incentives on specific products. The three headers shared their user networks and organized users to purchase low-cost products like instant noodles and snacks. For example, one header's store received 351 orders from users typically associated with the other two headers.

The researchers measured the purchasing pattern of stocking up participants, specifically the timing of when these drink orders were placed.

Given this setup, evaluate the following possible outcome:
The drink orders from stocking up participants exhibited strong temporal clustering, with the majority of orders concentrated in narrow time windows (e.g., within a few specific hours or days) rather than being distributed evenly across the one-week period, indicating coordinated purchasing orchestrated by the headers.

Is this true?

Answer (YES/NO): YES